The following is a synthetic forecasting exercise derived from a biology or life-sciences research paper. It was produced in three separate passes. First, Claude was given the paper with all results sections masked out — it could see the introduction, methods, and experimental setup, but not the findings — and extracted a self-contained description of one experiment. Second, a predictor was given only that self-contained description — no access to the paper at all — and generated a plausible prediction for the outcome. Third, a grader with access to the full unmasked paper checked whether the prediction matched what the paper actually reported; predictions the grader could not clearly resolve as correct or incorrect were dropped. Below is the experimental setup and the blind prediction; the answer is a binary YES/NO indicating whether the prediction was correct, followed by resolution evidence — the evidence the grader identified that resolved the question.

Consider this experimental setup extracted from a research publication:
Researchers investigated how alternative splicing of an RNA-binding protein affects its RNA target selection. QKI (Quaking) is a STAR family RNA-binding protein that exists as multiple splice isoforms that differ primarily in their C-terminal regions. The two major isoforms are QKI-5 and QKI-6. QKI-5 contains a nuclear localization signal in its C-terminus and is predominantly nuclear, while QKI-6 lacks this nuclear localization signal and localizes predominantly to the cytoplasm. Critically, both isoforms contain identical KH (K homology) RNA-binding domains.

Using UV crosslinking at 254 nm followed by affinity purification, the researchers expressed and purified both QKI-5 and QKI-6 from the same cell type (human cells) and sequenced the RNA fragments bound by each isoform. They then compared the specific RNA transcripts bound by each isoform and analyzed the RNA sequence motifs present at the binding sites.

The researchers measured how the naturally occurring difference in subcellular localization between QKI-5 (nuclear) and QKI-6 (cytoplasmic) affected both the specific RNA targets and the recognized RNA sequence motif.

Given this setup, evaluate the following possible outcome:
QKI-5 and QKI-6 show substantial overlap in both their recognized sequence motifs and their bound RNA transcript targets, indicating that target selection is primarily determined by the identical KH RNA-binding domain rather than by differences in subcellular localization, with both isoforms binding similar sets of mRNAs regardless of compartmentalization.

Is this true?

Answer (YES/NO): NO